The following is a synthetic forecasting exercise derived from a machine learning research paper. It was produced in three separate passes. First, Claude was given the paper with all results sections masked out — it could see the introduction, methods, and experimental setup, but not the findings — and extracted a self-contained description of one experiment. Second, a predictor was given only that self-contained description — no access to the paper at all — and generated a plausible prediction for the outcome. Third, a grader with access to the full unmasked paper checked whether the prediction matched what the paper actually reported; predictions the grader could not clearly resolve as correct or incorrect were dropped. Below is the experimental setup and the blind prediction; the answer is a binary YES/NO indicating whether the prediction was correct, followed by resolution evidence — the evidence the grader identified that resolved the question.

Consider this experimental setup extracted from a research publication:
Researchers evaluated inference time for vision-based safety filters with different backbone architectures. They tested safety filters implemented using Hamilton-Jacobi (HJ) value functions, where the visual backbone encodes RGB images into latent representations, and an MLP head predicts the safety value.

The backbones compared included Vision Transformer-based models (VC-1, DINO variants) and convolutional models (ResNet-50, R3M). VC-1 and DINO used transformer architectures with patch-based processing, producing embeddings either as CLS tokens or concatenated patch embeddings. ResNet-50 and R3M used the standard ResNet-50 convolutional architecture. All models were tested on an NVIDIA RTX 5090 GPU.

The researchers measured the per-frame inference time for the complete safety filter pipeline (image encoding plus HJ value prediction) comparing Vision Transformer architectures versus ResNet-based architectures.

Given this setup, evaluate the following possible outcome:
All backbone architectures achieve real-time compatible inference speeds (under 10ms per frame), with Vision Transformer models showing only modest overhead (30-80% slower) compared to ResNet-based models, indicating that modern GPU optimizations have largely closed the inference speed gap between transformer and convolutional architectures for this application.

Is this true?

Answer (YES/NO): NO